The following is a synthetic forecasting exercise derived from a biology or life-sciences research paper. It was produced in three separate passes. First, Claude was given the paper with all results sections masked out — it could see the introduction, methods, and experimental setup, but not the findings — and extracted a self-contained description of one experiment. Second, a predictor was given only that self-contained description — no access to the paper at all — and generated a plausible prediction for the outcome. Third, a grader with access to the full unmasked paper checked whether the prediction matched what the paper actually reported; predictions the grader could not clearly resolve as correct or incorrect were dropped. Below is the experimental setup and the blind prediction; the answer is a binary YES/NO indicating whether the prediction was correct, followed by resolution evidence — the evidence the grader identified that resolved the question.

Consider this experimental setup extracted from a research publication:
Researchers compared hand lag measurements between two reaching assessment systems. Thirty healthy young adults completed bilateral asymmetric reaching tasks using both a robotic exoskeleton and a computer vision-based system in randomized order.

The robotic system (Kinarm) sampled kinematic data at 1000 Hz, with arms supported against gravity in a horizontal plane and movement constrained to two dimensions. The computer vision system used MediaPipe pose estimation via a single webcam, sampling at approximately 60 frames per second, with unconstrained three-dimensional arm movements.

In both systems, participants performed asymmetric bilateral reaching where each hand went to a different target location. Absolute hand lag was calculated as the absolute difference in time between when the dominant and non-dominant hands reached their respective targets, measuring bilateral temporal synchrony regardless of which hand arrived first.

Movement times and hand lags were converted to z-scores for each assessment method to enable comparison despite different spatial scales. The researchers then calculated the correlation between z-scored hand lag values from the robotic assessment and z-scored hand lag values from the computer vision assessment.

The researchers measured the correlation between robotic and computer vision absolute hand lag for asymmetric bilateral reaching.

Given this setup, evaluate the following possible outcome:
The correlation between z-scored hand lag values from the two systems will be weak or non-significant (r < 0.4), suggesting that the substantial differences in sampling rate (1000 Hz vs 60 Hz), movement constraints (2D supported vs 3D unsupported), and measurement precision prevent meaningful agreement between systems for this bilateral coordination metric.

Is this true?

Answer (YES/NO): YES